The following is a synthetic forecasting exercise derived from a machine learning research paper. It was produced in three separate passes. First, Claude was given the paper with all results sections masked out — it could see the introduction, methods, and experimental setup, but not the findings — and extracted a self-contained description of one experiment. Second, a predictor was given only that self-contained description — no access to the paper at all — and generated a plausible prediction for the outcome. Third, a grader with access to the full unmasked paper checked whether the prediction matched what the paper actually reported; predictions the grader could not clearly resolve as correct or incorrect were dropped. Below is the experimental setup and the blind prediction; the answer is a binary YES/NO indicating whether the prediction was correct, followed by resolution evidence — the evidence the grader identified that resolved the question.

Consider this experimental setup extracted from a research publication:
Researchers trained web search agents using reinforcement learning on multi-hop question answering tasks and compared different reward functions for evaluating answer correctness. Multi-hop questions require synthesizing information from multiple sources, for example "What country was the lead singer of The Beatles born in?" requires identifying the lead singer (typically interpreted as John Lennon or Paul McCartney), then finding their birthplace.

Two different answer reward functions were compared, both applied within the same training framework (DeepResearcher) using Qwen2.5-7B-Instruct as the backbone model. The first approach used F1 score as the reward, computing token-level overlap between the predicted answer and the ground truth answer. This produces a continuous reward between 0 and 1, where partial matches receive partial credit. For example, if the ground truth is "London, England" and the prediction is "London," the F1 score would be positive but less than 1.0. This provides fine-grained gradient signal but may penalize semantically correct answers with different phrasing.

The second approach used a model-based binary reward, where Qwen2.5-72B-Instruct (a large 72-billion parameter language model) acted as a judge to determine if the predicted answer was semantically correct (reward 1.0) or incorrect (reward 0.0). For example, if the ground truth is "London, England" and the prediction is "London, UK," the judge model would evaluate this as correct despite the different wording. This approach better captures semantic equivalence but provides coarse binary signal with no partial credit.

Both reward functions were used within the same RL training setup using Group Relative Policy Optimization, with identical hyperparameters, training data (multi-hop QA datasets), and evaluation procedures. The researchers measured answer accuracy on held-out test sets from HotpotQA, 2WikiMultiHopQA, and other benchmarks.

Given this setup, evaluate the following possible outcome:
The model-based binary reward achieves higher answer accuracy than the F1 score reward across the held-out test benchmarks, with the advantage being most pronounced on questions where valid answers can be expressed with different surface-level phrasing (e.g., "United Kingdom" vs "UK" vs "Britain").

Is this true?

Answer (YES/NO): NO